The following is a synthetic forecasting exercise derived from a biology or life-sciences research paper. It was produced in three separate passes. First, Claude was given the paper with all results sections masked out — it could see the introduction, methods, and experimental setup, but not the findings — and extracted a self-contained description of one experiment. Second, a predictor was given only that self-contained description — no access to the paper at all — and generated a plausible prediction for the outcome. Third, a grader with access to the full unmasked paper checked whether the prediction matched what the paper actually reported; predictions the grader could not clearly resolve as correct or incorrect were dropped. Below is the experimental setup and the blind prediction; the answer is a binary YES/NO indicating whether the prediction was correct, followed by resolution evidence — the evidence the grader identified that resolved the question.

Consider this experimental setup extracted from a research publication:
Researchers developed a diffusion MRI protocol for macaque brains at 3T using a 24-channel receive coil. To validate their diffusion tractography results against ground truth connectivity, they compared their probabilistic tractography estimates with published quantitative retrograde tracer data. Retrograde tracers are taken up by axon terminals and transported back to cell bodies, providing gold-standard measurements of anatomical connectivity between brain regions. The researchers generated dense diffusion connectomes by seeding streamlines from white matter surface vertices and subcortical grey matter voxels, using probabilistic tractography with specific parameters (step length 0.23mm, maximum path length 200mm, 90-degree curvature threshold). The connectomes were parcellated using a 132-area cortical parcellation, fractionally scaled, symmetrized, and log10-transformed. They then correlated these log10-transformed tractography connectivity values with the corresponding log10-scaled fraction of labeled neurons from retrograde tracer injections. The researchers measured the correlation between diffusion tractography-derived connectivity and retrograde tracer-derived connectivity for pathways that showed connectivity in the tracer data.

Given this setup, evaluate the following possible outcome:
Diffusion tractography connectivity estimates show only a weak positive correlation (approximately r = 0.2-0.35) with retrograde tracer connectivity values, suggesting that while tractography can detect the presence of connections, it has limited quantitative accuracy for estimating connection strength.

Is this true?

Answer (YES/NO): NO